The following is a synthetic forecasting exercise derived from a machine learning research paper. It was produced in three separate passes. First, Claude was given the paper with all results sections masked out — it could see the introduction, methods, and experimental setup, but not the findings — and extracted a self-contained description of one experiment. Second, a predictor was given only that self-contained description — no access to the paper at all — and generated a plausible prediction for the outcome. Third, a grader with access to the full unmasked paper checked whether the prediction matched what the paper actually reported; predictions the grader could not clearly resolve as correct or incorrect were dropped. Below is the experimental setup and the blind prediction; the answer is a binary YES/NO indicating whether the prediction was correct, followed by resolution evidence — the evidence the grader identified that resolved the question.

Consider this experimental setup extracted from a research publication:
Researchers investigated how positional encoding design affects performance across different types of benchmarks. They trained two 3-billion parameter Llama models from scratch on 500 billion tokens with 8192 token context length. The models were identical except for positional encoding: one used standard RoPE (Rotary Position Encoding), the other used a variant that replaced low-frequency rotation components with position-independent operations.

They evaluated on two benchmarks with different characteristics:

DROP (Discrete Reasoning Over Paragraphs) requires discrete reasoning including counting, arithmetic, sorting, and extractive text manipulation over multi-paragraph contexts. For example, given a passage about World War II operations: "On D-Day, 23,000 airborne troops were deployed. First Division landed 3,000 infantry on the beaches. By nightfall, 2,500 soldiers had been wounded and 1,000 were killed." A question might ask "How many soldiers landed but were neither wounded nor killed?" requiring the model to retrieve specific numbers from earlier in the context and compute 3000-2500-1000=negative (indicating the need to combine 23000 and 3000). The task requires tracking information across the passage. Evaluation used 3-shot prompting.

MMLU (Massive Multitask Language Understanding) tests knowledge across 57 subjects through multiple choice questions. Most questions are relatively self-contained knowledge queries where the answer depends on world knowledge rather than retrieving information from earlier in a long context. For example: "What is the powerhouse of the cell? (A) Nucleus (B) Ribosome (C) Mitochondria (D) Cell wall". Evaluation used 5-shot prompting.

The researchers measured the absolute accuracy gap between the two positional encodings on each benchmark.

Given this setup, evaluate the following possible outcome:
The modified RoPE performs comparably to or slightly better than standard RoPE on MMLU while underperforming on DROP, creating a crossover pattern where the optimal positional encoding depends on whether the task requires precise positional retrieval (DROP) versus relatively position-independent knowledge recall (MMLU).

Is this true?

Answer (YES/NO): NO